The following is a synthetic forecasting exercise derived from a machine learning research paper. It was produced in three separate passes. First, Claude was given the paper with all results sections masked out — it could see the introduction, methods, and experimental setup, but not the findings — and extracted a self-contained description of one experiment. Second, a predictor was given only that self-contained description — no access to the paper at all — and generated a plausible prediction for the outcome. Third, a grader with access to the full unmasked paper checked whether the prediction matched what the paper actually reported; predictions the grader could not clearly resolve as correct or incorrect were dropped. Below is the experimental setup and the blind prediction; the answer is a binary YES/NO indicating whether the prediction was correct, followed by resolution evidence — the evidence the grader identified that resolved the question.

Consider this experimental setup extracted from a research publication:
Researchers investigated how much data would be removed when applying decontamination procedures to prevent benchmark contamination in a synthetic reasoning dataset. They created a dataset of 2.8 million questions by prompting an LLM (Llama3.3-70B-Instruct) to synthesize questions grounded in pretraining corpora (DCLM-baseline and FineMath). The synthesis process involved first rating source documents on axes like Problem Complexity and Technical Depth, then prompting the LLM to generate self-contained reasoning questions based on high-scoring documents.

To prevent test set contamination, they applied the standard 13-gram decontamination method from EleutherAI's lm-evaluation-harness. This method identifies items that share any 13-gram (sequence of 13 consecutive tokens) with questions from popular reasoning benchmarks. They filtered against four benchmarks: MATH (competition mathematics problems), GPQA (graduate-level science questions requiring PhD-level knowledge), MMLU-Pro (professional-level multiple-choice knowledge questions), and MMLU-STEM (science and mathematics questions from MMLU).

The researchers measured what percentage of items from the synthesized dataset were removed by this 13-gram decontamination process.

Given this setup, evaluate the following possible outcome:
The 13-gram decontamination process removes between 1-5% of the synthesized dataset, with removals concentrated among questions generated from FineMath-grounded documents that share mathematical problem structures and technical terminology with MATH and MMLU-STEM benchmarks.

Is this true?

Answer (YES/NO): NO